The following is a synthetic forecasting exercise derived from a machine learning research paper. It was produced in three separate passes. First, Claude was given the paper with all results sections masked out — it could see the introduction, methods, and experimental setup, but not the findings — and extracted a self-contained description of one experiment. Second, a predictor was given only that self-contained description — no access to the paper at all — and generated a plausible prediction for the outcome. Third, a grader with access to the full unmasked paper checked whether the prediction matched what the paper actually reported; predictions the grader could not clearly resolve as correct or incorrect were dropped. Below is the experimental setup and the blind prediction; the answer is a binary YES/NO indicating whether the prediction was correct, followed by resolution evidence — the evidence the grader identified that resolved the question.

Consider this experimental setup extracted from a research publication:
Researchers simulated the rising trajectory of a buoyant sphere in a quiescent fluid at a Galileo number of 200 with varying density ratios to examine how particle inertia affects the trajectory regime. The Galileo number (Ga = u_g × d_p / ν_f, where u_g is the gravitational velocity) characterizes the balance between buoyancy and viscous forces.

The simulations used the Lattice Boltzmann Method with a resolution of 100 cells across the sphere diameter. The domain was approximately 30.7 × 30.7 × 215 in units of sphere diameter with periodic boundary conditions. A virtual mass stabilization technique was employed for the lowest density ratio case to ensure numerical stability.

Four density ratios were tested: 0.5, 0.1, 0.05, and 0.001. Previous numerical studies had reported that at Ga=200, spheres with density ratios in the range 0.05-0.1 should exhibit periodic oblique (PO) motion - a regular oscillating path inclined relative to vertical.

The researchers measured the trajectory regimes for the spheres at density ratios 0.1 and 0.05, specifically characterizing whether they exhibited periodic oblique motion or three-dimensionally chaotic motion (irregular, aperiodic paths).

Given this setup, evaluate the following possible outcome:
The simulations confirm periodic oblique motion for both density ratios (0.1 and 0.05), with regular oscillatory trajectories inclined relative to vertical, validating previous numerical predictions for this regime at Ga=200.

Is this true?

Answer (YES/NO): NO